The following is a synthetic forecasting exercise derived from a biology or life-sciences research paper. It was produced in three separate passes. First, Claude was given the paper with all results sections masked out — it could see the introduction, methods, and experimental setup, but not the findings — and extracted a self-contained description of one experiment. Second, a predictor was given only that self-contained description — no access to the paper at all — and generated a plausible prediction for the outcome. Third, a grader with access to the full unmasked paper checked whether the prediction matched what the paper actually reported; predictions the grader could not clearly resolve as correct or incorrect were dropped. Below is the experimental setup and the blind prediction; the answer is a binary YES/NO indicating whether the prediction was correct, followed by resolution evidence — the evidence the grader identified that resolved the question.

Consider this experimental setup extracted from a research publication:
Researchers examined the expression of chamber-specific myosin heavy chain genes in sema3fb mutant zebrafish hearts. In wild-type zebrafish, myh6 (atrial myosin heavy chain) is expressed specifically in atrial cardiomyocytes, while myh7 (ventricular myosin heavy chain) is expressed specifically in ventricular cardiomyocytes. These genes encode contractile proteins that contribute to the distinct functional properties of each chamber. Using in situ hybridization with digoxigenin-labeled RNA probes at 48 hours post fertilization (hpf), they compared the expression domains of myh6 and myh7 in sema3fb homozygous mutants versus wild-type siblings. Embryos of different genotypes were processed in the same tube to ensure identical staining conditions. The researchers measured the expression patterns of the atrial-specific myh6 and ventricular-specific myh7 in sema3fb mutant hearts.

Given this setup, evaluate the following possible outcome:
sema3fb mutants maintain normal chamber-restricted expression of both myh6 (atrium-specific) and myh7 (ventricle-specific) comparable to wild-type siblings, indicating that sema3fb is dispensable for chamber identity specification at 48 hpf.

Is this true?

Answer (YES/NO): NO